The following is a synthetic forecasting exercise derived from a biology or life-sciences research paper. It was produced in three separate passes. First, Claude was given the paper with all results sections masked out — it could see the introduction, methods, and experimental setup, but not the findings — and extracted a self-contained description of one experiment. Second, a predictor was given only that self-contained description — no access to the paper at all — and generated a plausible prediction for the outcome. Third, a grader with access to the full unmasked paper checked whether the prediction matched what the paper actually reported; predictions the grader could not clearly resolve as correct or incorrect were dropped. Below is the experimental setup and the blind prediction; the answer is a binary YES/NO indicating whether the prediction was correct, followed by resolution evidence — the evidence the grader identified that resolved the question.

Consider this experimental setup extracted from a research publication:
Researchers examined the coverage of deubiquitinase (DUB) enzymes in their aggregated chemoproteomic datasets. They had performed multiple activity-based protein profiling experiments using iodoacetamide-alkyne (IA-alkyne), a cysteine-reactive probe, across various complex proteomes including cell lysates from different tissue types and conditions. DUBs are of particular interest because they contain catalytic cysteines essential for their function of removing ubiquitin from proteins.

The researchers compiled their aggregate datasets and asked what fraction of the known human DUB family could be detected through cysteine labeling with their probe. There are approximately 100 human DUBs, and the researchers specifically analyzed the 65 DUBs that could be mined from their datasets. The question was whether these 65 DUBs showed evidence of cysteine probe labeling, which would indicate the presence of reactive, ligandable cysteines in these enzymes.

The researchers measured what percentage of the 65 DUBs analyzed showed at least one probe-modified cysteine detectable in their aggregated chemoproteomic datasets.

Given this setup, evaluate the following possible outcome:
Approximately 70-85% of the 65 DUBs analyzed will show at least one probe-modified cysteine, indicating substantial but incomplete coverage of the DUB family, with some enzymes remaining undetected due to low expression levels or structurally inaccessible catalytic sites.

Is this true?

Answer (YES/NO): NO